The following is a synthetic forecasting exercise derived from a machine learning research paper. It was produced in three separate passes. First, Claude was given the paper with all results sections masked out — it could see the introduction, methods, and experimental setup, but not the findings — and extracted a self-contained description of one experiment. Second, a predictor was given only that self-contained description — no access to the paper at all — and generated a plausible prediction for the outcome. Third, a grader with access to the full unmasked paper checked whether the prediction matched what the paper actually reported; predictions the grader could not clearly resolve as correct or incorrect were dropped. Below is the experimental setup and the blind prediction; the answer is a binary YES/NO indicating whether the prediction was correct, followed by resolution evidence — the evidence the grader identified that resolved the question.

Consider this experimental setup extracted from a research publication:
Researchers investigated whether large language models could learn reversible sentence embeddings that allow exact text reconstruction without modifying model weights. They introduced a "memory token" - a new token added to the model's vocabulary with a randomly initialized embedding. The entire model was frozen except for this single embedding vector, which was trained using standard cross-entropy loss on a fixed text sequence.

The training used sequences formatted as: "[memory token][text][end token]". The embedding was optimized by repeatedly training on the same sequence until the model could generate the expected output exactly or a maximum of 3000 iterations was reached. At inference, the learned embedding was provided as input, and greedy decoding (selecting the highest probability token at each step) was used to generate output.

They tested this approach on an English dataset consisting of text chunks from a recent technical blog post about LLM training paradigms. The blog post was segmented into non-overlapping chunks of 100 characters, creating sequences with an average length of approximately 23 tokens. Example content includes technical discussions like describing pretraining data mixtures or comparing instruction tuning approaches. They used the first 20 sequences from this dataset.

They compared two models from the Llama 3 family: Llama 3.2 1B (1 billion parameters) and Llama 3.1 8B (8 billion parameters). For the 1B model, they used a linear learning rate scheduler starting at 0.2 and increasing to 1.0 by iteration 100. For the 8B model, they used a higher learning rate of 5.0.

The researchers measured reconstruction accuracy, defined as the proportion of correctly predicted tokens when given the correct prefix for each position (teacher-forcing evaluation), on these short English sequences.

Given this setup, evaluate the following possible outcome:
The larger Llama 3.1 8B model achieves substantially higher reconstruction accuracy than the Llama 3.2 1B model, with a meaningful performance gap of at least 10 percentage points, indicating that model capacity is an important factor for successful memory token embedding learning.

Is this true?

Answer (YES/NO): YES